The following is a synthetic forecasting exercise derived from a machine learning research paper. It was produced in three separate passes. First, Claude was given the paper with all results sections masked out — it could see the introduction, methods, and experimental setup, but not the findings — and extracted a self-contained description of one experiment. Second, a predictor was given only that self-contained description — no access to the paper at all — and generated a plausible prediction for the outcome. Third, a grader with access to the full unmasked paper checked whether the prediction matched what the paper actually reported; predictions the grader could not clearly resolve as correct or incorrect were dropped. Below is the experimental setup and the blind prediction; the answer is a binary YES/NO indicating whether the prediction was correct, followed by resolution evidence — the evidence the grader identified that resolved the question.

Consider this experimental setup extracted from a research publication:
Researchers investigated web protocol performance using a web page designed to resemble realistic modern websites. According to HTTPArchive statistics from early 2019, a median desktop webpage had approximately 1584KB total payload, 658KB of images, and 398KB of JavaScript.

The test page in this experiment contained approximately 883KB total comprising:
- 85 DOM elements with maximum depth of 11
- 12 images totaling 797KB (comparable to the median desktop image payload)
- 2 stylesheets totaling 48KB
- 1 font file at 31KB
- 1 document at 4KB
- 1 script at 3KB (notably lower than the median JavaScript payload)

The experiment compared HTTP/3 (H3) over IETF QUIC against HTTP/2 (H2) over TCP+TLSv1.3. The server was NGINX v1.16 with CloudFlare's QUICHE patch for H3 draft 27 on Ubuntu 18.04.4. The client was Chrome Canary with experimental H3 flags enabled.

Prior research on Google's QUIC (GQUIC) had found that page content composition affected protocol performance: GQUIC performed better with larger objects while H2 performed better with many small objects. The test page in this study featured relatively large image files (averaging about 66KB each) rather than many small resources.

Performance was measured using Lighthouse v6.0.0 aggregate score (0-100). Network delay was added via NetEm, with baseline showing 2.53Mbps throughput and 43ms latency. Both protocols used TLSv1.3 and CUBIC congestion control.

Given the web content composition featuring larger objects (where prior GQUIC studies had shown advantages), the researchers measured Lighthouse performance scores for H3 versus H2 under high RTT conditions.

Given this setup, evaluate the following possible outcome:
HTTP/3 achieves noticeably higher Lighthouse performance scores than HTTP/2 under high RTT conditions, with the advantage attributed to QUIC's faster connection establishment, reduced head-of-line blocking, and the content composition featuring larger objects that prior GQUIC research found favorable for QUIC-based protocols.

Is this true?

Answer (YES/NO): NO